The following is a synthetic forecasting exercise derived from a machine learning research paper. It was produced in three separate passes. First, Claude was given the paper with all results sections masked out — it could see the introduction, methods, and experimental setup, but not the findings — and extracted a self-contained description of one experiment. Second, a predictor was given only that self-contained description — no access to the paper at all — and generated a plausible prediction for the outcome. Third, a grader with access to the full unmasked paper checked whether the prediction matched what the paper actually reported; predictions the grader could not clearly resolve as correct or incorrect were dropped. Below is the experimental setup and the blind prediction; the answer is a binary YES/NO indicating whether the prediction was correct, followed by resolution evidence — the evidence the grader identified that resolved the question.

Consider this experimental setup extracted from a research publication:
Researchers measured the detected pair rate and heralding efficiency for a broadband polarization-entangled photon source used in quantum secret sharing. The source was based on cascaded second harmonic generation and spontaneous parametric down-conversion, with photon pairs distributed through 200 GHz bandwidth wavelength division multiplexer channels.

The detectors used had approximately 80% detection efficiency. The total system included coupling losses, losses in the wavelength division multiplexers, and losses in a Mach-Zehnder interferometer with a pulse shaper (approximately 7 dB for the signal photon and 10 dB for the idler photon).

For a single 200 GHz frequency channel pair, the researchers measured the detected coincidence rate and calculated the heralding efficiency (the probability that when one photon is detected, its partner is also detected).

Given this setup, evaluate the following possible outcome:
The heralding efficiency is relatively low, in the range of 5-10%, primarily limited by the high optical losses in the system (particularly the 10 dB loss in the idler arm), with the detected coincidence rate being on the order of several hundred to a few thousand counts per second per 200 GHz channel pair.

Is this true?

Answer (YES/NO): NO